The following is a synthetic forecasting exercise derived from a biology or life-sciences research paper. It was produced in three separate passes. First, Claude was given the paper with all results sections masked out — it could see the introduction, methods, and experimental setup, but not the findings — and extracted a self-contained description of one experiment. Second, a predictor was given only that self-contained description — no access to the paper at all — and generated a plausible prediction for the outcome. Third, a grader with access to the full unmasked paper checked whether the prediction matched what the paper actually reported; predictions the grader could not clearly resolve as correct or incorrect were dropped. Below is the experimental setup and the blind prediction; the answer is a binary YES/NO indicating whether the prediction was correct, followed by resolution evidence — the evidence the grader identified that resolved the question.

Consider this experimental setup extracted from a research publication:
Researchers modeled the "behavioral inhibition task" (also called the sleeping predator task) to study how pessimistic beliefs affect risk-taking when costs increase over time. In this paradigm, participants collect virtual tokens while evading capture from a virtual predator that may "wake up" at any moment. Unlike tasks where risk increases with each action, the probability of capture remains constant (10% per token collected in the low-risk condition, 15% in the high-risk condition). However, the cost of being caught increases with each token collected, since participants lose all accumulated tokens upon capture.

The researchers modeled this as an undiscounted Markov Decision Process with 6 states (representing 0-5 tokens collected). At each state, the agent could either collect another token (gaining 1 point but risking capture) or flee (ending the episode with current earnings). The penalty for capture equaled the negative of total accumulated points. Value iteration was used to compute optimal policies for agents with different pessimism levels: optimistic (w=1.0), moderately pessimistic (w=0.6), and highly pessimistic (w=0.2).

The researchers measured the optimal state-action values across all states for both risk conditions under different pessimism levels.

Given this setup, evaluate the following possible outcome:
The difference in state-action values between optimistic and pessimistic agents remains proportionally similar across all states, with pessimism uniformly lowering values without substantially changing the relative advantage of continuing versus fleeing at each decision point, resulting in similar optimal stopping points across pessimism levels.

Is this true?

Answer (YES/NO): NO